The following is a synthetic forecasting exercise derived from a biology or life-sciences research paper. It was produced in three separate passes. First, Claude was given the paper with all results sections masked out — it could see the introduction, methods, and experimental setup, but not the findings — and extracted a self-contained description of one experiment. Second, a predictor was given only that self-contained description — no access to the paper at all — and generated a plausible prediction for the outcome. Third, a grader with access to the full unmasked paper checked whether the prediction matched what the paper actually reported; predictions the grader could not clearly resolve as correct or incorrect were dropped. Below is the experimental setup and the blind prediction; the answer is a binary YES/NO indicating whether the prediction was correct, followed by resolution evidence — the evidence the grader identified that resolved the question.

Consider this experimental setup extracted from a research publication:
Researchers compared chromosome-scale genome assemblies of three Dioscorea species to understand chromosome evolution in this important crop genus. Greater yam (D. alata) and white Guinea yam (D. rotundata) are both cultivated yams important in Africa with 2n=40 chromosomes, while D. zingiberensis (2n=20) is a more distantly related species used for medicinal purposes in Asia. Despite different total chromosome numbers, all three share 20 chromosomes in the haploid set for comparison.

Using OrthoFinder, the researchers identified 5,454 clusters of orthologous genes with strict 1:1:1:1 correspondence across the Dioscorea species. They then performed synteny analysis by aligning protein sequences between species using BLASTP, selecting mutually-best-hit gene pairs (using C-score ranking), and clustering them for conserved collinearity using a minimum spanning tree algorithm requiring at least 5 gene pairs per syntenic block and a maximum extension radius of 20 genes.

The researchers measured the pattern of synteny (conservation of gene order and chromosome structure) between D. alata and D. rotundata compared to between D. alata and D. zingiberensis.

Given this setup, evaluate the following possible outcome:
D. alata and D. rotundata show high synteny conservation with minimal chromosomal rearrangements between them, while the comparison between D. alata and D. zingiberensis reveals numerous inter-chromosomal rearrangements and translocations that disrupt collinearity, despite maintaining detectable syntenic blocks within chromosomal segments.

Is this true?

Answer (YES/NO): YES